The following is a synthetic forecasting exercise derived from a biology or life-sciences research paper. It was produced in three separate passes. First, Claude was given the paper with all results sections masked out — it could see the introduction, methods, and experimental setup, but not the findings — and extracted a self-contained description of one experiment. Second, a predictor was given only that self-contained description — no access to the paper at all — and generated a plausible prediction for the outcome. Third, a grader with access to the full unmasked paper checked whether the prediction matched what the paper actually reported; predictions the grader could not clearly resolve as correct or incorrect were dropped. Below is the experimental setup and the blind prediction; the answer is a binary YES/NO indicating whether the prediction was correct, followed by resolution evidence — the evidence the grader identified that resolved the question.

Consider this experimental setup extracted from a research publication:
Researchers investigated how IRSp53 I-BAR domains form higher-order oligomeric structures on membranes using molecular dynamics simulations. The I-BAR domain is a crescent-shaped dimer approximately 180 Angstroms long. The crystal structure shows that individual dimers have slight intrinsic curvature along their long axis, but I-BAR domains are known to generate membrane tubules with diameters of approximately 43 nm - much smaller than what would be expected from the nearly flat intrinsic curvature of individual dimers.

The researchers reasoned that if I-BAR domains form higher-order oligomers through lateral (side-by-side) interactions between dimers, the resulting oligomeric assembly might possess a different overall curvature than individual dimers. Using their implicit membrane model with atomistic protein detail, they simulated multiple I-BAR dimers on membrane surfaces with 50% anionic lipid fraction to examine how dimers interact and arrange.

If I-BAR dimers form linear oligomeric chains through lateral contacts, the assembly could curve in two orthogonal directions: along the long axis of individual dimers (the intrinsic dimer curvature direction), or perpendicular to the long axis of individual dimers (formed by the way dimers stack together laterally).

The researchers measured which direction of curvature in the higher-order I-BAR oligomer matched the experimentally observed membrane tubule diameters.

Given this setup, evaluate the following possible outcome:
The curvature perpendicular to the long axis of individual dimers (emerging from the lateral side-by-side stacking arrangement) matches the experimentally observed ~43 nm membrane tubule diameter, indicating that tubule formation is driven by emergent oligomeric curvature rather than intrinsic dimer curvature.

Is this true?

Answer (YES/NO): NO